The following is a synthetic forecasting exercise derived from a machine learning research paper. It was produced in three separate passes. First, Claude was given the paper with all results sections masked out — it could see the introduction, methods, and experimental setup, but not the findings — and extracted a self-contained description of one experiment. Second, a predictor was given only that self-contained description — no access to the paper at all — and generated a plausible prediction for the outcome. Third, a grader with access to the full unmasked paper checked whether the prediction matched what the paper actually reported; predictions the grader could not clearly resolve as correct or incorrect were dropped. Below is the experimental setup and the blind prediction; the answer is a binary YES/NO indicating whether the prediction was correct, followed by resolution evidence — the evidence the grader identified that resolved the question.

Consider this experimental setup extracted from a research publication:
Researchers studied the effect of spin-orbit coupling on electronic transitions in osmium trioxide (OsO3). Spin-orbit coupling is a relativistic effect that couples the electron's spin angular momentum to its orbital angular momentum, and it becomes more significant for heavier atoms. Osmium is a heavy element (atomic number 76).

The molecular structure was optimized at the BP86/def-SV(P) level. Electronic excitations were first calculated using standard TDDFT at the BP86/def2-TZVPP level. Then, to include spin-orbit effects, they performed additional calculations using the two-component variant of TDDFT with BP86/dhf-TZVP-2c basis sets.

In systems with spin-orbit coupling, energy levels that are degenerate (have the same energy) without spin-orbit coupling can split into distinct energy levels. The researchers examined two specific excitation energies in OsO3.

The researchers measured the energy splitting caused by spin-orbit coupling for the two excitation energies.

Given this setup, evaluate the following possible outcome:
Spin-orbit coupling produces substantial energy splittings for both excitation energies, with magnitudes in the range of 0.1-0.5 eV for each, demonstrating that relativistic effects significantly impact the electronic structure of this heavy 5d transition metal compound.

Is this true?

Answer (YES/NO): NO